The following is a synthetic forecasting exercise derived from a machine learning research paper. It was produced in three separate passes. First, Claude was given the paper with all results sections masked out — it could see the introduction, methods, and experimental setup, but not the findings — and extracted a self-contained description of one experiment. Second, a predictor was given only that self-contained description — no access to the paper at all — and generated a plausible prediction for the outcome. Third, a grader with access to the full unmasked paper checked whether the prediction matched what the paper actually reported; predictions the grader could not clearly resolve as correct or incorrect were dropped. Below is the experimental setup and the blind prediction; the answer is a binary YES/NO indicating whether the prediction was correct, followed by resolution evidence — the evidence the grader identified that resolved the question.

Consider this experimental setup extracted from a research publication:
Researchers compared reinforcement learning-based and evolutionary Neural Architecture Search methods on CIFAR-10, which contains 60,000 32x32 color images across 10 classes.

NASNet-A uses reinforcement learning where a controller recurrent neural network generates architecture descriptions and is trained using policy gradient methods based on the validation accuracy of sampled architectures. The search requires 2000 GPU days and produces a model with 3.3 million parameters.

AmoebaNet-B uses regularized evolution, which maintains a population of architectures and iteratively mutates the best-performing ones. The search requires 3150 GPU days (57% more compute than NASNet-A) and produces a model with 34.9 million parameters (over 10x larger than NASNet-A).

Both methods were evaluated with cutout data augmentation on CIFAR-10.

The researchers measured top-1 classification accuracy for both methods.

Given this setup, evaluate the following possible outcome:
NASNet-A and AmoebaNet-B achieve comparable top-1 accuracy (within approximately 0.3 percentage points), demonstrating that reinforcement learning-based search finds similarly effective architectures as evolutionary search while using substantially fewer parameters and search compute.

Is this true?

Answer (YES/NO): NO